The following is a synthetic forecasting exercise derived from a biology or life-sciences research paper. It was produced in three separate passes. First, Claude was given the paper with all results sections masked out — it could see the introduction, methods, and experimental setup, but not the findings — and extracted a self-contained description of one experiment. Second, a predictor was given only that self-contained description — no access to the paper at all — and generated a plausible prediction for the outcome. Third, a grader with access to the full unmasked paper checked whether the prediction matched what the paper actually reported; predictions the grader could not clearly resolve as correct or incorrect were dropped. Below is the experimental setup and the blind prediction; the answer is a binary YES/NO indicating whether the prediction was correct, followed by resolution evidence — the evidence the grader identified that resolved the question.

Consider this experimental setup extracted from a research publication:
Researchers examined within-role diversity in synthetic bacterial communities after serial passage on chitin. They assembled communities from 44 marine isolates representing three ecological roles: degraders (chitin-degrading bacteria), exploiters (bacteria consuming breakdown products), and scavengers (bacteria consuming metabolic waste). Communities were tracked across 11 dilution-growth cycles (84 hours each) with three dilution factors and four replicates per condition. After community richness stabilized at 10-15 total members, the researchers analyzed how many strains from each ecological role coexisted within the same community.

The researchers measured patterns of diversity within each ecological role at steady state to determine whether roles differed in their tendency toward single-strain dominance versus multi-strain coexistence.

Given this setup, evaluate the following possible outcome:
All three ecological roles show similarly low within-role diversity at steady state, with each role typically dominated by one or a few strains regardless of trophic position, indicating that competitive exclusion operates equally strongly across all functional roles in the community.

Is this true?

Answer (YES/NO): NO